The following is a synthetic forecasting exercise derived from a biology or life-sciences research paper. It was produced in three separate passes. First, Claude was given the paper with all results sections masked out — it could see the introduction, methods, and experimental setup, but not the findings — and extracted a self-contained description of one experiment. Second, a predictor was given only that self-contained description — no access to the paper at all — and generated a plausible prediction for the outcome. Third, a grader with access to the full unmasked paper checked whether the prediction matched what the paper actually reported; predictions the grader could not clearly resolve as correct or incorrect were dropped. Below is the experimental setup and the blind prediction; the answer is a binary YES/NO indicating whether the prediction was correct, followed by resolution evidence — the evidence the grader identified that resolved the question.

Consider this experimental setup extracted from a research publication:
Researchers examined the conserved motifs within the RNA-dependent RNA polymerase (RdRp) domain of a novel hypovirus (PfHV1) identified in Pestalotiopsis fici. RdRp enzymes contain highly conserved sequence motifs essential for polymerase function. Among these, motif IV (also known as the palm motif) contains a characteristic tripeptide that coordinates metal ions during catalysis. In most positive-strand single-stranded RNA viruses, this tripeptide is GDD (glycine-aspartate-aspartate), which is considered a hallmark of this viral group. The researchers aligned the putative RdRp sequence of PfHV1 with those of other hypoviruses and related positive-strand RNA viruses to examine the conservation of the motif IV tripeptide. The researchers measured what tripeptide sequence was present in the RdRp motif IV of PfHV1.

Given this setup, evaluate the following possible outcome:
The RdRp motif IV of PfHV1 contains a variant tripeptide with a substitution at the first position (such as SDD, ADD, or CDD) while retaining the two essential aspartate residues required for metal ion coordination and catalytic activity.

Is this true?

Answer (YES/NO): YES